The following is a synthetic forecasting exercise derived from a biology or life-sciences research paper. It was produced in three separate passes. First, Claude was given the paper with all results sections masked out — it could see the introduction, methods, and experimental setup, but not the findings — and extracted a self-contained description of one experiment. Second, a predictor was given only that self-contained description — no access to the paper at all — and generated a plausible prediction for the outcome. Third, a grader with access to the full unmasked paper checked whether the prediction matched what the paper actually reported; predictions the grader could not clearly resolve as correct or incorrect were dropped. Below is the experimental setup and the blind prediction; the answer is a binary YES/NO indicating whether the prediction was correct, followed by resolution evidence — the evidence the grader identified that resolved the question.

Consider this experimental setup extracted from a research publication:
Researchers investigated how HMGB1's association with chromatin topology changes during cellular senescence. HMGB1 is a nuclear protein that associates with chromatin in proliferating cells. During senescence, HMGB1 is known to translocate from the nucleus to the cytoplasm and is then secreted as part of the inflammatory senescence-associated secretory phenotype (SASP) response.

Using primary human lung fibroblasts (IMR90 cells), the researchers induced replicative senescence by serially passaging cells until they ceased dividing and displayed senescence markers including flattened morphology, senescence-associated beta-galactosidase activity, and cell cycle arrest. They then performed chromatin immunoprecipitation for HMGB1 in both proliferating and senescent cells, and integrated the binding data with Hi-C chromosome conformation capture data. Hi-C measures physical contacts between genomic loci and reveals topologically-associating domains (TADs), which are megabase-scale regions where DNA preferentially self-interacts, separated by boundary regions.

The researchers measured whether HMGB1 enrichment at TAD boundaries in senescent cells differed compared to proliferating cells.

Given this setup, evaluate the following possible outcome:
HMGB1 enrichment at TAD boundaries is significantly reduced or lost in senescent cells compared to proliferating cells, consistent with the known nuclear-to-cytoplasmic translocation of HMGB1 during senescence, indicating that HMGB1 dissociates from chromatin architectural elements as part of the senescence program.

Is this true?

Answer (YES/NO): YES